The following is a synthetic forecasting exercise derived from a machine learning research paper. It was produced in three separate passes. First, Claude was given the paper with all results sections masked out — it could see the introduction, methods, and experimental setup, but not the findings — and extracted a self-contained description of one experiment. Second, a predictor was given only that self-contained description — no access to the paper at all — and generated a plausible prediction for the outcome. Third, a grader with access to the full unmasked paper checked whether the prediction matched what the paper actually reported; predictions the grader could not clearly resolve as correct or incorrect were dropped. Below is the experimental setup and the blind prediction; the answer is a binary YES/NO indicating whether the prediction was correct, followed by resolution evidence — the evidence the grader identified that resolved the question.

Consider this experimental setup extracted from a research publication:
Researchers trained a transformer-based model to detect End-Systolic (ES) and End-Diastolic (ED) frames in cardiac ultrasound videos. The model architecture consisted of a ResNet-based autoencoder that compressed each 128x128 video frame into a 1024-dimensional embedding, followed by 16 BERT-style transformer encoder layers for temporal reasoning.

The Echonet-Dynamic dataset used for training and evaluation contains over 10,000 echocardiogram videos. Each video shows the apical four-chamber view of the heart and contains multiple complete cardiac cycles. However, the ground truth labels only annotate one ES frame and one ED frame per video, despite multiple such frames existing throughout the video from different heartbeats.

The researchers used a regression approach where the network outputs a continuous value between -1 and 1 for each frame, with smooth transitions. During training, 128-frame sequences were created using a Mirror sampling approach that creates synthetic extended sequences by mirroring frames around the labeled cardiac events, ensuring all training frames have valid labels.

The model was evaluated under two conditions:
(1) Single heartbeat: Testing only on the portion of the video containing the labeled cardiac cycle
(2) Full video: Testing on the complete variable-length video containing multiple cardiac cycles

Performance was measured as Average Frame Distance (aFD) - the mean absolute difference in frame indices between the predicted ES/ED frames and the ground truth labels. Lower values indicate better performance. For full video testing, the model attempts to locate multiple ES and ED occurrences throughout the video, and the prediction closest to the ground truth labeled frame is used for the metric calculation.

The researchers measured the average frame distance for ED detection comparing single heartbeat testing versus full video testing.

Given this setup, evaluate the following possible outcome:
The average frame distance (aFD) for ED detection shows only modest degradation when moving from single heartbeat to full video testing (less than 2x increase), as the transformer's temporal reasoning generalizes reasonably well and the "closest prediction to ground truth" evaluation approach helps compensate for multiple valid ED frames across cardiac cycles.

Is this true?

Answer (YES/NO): NO